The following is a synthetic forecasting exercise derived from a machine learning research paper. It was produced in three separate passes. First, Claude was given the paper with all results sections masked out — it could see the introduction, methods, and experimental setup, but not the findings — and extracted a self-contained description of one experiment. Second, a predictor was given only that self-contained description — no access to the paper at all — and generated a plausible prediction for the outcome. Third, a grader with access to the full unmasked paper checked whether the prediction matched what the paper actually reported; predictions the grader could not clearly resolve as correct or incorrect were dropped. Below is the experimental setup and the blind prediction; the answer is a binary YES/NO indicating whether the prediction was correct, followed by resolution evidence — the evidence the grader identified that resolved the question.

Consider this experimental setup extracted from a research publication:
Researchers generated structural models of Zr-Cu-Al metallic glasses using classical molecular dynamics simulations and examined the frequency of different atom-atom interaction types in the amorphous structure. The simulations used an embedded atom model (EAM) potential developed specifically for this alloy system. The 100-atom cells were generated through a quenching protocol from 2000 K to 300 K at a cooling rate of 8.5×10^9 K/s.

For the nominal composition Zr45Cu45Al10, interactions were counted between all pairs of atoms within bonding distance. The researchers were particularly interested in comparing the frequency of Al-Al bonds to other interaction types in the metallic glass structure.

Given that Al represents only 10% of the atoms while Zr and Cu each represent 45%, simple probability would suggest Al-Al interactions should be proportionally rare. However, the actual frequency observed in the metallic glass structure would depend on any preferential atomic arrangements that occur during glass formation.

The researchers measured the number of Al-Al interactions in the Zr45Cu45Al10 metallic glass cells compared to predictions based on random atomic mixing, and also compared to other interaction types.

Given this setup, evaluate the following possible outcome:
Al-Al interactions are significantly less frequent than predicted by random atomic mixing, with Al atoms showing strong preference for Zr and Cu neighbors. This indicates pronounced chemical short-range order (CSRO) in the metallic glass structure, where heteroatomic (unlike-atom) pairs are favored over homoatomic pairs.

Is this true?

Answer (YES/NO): YES